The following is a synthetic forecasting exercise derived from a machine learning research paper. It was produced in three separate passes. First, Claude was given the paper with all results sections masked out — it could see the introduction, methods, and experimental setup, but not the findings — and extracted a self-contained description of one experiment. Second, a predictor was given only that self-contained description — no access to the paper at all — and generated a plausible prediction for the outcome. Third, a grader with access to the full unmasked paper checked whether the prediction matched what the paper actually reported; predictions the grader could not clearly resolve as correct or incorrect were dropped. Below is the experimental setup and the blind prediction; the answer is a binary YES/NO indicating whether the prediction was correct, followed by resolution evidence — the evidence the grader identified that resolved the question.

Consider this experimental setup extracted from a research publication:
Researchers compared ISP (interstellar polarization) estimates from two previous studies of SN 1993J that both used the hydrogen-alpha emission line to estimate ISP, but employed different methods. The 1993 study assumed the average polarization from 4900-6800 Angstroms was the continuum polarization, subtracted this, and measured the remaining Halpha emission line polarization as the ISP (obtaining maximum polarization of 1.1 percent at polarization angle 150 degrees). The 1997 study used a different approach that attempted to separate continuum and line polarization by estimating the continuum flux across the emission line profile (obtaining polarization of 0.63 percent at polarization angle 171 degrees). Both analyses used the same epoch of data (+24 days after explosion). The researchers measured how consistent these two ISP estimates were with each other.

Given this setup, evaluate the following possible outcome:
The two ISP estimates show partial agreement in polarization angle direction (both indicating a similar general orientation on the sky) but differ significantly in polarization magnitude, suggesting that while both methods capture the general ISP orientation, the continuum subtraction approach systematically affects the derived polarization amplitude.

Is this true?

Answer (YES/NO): NO